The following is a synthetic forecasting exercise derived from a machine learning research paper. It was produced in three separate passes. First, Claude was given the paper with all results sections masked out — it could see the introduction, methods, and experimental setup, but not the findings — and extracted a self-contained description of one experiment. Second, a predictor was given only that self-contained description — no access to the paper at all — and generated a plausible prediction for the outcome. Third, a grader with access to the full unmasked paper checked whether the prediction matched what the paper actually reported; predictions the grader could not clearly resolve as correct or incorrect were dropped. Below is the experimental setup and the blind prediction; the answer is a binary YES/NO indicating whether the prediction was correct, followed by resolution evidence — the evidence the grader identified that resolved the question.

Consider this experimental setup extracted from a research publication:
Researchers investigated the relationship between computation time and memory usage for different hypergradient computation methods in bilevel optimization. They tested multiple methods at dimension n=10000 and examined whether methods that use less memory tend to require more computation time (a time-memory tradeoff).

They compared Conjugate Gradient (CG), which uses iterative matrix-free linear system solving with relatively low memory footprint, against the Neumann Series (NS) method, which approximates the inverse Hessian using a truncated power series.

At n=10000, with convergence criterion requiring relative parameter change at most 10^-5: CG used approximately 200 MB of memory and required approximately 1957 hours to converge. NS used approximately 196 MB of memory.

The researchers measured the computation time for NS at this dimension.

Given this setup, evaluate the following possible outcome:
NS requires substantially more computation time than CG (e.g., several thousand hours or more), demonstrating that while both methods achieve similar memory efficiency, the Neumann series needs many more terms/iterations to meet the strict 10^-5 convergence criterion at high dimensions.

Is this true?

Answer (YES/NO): NO